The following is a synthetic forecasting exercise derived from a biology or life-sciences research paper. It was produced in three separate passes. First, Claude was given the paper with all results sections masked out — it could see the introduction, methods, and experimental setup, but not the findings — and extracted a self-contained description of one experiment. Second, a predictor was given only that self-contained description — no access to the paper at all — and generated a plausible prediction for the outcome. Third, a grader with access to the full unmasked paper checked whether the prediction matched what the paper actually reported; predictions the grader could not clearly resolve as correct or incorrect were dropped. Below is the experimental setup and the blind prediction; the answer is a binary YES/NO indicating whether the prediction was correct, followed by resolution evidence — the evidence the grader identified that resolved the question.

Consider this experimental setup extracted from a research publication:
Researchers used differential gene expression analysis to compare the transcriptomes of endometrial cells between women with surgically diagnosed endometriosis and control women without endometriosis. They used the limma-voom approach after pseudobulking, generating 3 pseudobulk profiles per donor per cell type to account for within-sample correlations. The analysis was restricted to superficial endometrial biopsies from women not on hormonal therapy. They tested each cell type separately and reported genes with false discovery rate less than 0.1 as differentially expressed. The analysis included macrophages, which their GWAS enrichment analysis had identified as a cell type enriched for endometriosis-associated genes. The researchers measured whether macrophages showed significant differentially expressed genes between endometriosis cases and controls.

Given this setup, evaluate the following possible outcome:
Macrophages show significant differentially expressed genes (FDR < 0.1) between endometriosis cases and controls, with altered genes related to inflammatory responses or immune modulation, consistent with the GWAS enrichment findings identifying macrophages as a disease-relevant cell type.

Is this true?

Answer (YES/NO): YES